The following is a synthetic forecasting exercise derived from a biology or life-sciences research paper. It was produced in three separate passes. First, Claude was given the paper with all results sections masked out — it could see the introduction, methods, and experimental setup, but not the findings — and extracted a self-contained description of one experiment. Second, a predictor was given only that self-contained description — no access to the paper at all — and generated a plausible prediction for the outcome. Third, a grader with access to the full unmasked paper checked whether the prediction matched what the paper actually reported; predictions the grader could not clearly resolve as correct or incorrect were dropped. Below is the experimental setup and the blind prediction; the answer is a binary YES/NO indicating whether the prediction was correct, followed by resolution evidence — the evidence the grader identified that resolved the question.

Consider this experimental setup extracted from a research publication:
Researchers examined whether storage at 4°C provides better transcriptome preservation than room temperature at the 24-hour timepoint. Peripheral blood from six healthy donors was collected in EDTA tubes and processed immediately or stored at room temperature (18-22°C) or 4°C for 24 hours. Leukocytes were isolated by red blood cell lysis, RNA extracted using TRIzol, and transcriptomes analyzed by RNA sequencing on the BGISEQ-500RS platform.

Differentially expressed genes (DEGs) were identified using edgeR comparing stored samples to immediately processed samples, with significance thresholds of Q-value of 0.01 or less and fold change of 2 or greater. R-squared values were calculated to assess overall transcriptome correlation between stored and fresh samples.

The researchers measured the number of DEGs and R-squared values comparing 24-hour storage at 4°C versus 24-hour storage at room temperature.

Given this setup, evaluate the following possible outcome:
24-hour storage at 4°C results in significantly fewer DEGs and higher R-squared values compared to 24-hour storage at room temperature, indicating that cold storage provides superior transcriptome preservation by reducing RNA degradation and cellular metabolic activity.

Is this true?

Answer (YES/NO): YES